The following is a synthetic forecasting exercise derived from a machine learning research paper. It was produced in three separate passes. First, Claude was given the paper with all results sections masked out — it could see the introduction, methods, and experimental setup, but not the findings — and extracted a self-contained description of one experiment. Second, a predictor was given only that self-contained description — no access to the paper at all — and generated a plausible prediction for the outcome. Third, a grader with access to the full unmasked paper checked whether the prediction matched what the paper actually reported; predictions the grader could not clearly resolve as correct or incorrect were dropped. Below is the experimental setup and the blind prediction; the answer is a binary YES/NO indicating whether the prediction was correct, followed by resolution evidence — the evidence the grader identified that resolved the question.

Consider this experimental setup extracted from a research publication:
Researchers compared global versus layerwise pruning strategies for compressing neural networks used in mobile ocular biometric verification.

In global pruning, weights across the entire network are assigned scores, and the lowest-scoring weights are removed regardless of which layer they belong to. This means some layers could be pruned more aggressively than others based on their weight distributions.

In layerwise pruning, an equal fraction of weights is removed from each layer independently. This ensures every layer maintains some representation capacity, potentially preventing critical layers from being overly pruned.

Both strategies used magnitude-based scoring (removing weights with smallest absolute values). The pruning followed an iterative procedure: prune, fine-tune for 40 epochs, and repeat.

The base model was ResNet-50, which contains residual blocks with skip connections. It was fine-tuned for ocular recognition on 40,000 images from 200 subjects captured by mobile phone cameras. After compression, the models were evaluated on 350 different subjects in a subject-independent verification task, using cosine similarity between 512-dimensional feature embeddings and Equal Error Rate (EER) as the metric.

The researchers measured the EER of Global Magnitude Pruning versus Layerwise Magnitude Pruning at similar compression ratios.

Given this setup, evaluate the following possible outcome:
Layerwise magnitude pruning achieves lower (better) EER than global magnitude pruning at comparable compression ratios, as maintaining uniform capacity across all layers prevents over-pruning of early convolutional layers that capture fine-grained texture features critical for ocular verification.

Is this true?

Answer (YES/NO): YES